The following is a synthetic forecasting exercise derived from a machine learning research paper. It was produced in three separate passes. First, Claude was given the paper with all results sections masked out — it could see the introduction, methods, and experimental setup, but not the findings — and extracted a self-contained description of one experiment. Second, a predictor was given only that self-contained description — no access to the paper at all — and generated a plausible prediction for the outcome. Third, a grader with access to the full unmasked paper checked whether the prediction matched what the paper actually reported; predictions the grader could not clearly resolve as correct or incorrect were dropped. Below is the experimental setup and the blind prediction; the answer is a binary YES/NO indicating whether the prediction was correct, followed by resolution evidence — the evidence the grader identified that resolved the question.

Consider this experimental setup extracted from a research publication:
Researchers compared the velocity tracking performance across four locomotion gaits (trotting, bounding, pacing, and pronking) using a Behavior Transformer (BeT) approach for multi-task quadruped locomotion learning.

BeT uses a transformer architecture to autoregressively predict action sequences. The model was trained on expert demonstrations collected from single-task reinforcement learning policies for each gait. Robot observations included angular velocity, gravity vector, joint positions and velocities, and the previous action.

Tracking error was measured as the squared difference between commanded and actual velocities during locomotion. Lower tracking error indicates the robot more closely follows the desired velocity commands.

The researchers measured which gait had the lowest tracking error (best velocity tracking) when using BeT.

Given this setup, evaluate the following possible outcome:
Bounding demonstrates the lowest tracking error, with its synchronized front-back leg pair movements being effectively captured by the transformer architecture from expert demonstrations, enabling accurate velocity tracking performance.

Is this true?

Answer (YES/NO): YES